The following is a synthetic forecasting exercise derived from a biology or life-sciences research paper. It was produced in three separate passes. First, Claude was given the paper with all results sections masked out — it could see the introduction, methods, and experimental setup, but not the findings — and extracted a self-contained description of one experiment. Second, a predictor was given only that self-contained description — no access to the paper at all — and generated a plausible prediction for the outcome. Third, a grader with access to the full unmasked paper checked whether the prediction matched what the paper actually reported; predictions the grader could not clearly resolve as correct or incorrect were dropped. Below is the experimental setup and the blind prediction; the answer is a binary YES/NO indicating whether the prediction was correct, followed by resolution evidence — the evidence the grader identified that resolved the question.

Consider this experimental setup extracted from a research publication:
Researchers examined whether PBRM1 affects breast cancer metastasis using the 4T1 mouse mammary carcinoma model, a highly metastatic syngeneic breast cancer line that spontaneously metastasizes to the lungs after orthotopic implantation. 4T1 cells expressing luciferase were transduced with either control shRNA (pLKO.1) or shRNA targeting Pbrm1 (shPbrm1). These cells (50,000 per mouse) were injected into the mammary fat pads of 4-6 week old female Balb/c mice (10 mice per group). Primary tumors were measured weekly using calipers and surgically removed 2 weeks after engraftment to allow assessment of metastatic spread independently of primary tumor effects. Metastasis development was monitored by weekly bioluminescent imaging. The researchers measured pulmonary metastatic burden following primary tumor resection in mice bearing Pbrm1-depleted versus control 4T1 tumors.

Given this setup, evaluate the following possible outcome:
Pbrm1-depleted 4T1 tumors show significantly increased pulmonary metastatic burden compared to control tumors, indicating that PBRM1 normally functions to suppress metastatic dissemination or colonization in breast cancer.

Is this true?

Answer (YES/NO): NO